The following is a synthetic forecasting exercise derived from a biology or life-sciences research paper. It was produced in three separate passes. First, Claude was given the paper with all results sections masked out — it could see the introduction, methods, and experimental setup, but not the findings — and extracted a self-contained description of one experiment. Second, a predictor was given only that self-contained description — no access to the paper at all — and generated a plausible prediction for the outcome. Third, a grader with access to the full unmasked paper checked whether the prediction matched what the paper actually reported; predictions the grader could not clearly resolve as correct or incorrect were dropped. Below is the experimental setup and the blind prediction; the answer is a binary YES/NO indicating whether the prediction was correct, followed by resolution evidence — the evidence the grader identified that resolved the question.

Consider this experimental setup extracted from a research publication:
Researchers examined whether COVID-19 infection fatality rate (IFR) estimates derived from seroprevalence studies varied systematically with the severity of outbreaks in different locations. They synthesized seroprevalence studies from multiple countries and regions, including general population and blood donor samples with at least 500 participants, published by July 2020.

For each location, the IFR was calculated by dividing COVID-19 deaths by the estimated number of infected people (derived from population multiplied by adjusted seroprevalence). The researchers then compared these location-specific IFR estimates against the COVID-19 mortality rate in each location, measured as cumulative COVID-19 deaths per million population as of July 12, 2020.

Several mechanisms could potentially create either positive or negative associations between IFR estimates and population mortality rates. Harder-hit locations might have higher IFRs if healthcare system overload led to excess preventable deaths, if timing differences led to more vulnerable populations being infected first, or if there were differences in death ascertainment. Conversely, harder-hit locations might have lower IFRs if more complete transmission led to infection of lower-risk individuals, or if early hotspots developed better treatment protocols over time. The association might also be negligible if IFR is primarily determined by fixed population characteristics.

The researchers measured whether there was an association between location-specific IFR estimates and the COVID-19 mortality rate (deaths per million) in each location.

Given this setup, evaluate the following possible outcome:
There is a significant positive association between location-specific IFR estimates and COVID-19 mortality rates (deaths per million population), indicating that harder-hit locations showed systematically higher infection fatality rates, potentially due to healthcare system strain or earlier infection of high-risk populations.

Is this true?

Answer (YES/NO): YES